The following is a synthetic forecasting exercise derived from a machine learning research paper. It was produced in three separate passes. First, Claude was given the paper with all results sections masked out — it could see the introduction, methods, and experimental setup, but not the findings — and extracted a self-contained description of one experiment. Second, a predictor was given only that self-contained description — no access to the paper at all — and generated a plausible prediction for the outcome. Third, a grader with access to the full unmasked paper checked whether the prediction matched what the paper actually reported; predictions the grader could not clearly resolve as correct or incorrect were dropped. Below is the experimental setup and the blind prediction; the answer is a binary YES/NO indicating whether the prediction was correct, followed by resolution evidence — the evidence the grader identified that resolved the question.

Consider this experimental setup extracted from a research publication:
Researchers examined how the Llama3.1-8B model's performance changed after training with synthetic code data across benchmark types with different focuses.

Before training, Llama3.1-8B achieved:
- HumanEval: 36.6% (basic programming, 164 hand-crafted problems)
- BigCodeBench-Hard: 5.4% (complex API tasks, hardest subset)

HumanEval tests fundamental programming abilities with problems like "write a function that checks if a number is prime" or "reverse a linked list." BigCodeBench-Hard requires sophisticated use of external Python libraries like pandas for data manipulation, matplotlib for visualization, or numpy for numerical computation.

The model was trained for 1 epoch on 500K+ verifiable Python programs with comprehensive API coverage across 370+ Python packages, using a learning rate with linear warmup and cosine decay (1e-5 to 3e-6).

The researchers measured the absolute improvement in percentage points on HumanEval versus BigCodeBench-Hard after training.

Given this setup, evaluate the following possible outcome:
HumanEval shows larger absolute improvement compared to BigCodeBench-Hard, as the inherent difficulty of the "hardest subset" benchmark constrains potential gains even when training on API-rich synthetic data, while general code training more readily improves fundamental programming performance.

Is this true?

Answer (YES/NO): YES